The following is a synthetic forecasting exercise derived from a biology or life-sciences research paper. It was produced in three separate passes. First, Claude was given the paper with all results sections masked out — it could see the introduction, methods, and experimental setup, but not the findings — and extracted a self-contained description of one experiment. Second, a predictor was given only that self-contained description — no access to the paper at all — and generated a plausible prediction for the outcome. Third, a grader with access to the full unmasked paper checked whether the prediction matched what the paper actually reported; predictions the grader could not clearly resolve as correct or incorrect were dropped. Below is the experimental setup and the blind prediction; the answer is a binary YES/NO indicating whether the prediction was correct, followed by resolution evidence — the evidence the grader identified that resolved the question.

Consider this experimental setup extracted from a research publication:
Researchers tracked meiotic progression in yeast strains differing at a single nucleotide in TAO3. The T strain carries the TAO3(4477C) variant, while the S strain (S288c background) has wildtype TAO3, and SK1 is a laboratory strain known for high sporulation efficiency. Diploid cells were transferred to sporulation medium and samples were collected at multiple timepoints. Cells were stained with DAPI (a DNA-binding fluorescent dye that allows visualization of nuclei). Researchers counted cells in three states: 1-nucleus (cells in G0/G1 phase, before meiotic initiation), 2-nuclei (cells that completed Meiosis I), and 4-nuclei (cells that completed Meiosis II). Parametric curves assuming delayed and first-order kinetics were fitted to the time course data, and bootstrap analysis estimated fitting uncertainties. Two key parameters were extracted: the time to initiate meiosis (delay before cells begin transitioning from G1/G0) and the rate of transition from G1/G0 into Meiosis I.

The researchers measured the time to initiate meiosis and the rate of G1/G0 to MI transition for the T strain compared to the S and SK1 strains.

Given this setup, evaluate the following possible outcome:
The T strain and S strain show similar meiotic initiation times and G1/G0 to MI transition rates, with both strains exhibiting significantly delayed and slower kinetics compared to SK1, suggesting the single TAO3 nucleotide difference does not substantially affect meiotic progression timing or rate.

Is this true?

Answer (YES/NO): NO